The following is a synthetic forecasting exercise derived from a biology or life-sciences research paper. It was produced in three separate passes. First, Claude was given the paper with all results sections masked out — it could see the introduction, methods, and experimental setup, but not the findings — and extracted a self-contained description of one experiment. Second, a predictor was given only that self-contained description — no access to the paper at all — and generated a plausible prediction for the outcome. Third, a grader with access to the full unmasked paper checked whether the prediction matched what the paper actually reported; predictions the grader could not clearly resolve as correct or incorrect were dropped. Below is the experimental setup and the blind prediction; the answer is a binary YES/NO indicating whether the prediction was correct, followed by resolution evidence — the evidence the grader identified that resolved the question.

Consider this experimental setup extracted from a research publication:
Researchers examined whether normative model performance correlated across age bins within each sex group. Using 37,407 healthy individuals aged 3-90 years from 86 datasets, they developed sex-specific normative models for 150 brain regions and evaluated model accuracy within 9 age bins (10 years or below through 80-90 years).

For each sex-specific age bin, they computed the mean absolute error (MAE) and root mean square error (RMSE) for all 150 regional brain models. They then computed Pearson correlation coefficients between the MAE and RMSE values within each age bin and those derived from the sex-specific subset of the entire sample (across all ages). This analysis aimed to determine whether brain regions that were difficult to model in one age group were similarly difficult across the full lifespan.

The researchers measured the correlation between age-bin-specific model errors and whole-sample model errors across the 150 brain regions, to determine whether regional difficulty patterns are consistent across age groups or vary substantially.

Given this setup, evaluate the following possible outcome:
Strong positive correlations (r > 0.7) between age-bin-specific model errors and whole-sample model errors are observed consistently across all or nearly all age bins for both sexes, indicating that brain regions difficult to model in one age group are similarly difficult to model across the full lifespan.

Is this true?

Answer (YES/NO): YES